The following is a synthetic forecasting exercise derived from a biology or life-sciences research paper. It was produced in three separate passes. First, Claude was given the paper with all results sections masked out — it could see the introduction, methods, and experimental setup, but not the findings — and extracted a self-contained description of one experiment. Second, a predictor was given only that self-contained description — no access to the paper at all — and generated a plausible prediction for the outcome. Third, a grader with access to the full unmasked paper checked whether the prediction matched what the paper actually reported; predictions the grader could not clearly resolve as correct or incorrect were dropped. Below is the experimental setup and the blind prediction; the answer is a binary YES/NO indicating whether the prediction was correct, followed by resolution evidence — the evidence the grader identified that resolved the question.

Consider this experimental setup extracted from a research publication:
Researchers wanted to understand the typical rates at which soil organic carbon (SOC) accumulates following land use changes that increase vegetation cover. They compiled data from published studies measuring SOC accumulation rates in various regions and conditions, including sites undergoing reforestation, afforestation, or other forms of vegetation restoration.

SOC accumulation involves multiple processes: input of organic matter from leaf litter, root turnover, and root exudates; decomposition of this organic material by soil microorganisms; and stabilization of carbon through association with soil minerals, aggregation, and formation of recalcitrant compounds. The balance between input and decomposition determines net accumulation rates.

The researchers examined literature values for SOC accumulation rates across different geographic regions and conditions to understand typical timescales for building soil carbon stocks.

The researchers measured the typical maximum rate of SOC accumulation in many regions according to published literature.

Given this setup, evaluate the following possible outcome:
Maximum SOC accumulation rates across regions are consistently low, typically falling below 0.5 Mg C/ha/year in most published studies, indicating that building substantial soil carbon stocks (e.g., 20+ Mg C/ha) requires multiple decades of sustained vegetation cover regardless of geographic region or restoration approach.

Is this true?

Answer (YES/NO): NO